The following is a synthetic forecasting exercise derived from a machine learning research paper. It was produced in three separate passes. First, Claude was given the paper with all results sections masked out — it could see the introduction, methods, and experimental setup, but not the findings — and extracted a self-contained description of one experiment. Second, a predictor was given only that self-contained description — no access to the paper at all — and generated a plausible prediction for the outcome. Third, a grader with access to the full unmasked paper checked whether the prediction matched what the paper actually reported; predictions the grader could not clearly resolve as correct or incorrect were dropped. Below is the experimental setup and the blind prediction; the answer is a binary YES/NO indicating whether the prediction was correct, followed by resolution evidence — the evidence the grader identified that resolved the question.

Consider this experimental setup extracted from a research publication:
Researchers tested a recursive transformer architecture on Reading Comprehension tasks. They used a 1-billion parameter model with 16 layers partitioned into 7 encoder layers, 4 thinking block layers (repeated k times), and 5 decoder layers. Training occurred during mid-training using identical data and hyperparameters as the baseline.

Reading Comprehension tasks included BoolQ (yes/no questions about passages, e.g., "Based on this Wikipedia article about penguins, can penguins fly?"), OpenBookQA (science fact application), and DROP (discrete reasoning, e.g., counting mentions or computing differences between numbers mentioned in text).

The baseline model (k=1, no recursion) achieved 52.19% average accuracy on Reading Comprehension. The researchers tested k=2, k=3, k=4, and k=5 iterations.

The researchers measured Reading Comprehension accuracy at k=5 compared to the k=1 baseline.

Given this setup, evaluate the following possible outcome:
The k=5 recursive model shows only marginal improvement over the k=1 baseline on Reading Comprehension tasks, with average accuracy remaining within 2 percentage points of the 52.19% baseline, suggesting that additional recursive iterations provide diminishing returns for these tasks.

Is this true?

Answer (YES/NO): NO